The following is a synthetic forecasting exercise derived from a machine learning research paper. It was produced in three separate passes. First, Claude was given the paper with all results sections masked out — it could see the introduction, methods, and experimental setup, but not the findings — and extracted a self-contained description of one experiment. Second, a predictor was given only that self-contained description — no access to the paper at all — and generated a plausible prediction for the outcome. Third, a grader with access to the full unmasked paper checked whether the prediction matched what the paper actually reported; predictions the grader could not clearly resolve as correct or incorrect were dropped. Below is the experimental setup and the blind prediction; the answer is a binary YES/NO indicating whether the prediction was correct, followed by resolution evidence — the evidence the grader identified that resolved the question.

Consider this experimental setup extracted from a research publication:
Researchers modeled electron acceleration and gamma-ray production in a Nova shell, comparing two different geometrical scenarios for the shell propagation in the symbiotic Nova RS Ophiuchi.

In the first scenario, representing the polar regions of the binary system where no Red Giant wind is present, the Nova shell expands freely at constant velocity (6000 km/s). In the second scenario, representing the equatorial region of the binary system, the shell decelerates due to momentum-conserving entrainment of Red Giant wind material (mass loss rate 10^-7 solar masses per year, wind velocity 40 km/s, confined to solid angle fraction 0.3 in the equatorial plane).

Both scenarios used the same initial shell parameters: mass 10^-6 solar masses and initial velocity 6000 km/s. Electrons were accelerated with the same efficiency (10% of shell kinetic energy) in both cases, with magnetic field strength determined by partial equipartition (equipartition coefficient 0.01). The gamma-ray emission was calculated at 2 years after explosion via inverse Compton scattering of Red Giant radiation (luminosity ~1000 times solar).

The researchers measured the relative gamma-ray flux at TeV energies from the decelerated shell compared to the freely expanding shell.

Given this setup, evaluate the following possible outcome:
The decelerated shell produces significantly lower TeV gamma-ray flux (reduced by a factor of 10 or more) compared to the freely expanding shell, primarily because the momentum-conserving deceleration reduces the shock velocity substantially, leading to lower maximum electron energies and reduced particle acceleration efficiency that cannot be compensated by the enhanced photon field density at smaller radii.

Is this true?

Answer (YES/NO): NO